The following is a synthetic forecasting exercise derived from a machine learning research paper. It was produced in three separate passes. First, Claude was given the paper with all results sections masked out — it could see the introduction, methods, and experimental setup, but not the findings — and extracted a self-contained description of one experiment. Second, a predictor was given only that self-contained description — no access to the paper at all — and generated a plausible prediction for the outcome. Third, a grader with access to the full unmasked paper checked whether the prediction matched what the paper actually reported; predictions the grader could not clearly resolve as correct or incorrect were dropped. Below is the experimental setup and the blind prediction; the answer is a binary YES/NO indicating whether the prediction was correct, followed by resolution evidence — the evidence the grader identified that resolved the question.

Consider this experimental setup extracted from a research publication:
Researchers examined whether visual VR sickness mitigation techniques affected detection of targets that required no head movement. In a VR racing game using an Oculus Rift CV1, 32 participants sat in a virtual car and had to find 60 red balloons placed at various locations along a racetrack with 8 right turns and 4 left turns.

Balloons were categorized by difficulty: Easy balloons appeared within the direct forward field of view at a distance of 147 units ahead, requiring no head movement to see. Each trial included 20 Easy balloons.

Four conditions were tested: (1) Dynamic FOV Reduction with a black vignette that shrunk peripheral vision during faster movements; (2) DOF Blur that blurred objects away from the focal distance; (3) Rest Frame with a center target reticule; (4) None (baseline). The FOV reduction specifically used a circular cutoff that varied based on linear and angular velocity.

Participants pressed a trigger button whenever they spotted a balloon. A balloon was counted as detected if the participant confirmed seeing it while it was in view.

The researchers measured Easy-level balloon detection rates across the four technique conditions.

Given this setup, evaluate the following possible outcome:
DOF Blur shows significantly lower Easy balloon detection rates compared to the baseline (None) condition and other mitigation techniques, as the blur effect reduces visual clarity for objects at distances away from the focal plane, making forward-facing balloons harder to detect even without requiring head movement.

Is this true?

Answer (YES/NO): NO